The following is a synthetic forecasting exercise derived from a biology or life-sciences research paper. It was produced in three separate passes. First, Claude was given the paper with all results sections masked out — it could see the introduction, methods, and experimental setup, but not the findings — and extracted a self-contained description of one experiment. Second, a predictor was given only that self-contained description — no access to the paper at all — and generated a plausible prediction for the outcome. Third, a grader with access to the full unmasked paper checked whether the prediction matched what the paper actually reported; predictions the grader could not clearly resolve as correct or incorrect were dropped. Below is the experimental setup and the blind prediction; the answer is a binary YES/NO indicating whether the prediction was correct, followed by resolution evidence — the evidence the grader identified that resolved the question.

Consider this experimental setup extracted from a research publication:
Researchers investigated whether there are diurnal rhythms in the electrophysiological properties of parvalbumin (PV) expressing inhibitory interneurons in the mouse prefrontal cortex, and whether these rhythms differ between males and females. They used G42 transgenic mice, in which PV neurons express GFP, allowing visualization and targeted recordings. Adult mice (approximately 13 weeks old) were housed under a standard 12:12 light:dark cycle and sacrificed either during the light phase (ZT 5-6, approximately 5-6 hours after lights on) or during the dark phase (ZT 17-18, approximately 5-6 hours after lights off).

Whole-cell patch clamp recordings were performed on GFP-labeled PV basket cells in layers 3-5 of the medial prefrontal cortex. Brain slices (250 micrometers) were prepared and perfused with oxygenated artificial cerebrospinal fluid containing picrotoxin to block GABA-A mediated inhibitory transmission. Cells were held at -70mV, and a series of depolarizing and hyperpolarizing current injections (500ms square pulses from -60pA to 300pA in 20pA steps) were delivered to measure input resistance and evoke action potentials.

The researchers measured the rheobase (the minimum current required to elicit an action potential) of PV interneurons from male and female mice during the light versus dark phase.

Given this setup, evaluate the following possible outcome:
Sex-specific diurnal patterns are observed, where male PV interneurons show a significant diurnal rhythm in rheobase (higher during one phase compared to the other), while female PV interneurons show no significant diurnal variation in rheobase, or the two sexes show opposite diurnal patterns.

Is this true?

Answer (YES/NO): NO